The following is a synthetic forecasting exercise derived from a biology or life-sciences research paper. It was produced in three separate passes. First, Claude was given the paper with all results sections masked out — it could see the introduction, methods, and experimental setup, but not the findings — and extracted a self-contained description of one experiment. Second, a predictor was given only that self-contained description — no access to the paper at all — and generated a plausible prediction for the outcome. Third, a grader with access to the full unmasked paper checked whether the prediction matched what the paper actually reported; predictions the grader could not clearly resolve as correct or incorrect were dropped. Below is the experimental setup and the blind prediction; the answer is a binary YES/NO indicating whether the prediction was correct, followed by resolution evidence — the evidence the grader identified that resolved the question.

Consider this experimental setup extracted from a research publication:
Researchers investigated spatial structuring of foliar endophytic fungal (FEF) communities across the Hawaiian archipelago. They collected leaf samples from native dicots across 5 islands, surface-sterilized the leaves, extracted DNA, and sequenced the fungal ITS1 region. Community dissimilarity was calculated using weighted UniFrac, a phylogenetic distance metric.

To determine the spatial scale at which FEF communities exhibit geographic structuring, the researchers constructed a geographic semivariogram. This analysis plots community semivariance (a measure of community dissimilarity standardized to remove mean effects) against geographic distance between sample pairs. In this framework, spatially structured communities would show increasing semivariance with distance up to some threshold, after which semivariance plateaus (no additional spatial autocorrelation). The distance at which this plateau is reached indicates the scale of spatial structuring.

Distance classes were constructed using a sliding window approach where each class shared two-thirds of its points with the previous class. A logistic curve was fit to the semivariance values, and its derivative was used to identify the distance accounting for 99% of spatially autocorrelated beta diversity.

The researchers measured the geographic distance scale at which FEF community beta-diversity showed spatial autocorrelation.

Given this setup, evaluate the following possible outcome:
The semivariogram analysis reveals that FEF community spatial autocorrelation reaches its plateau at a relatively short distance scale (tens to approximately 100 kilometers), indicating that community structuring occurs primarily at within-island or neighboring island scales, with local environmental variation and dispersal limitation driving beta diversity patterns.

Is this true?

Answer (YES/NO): YES